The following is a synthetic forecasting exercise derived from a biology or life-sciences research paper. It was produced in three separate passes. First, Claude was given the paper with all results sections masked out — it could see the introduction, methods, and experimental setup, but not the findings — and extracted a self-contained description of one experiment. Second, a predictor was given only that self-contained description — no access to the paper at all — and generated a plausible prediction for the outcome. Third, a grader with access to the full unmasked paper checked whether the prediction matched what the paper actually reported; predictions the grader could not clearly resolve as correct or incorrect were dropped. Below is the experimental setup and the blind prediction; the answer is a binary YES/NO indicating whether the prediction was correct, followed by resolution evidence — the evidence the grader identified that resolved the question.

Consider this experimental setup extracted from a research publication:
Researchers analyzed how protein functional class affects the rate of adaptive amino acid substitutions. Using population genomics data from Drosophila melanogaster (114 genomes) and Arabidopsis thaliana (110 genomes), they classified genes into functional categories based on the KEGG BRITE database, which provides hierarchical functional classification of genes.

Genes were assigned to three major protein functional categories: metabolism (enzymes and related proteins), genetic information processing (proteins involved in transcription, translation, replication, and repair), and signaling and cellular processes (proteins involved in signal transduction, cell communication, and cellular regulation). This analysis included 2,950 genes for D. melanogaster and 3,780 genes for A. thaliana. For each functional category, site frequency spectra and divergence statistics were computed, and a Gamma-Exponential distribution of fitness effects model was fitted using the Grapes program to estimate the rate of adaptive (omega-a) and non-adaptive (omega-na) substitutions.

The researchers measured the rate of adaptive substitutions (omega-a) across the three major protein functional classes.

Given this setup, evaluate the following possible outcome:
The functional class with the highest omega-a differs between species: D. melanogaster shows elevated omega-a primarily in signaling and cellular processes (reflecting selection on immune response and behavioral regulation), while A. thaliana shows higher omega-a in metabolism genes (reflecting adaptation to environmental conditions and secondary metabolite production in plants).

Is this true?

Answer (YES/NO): NO